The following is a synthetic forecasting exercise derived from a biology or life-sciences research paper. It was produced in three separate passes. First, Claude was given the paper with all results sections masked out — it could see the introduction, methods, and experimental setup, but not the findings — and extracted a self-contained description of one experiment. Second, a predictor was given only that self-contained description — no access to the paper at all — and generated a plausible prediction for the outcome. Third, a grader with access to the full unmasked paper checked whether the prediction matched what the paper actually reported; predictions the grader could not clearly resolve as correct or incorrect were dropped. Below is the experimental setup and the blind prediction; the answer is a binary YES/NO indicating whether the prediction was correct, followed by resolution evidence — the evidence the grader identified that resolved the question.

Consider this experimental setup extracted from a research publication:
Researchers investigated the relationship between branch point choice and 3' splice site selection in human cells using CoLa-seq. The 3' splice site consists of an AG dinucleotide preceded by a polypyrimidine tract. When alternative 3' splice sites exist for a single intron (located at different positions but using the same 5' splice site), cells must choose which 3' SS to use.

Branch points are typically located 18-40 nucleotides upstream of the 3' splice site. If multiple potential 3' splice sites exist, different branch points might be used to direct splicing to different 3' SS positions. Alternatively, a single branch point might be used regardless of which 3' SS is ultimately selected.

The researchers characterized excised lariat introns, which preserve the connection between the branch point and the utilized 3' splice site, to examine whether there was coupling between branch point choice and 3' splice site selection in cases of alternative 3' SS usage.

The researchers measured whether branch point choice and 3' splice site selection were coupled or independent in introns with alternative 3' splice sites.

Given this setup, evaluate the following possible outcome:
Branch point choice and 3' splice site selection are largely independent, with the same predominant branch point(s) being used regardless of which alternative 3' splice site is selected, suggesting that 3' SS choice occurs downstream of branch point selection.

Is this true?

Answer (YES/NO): NO